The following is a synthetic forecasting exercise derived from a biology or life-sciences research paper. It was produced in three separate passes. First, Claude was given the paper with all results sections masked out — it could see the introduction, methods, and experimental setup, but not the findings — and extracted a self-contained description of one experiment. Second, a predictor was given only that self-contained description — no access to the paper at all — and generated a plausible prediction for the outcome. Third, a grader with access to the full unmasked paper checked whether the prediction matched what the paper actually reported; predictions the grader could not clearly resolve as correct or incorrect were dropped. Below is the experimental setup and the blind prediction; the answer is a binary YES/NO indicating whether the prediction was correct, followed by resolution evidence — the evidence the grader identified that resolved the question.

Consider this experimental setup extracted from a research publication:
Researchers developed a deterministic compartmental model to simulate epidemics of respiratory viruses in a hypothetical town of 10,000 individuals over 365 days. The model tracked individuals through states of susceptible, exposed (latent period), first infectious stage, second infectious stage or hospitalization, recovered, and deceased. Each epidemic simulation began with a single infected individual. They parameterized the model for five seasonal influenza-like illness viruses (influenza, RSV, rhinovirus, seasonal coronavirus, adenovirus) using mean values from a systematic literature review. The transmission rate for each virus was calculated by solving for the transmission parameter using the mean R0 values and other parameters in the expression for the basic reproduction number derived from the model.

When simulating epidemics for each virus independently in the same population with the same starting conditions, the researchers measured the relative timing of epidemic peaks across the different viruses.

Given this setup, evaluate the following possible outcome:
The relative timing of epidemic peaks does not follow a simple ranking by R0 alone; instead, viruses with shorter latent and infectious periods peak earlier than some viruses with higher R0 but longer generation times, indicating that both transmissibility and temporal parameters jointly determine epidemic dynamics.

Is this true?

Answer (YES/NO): NO